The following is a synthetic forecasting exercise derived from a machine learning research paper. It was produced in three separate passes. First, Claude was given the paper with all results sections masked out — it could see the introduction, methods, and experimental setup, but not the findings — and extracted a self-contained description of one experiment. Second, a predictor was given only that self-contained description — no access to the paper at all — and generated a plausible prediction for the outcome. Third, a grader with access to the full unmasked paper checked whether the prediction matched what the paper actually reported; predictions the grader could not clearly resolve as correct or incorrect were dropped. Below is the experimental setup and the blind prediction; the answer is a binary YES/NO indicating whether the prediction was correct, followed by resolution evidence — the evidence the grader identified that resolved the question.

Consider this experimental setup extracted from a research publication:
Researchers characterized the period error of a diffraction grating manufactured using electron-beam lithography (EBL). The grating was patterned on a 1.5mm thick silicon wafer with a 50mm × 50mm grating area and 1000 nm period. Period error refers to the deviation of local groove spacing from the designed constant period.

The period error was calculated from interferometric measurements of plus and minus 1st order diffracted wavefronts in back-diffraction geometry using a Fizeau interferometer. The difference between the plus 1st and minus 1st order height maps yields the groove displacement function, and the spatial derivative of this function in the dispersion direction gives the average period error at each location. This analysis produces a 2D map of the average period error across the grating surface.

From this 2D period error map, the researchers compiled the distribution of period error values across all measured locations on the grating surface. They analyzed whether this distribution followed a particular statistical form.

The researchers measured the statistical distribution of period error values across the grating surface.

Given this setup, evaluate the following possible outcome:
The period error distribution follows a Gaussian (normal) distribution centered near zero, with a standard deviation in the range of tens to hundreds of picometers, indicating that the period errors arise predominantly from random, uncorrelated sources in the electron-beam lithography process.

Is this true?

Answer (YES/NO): NO